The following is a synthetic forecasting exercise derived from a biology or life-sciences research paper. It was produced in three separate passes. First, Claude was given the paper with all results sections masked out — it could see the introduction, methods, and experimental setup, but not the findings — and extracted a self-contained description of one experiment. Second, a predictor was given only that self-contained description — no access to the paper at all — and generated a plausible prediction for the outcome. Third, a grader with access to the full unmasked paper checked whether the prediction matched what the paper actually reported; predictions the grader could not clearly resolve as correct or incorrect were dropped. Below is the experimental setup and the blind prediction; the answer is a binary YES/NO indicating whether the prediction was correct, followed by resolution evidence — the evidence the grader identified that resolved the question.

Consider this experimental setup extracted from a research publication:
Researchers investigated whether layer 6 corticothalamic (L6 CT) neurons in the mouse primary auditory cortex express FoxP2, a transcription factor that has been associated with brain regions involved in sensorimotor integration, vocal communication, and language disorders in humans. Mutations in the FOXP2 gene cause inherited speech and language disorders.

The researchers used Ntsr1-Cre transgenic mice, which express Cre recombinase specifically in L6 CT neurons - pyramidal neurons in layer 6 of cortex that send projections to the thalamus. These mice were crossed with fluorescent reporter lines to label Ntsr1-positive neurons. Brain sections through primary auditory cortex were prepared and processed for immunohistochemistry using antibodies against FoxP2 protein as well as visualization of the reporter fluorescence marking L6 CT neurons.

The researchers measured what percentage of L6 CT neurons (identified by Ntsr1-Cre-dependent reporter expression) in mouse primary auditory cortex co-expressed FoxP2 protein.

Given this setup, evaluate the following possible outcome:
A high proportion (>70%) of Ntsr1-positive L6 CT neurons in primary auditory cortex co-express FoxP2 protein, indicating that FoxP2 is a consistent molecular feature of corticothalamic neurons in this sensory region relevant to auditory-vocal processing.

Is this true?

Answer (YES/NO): YES